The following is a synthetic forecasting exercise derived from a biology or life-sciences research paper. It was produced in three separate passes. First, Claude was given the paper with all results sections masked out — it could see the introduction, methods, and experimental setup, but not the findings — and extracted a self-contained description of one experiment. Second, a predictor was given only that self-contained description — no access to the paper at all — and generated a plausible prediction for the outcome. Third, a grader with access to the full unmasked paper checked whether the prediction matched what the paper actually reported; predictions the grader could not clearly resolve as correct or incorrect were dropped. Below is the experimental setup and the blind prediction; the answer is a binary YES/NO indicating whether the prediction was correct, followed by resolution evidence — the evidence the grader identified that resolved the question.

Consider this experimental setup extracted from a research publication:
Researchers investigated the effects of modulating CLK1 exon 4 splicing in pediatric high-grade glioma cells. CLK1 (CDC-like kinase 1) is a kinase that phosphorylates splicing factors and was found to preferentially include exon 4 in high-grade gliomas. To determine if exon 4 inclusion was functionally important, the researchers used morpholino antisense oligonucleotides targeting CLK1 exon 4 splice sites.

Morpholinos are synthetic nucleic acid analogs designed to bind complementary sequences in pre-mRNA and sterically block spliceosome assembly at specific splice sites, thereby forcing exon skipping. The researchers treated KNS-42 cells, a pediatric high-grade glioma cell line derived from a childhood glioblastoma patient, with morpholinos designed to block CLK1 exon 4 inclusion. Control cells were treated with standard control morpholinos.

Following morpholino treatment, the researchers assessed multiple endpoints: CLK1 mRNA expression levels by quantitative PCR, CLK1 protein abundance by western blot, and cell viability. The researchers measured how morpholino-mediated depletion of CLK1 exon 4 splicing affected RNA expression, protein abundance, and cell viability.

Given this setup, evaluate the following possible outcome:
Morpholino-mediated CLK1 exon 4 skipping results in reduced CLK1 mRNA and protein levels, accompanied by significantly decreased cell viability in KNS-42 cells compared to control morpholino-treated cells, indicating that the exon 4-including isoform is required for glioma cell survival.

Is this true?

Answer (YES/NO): YES